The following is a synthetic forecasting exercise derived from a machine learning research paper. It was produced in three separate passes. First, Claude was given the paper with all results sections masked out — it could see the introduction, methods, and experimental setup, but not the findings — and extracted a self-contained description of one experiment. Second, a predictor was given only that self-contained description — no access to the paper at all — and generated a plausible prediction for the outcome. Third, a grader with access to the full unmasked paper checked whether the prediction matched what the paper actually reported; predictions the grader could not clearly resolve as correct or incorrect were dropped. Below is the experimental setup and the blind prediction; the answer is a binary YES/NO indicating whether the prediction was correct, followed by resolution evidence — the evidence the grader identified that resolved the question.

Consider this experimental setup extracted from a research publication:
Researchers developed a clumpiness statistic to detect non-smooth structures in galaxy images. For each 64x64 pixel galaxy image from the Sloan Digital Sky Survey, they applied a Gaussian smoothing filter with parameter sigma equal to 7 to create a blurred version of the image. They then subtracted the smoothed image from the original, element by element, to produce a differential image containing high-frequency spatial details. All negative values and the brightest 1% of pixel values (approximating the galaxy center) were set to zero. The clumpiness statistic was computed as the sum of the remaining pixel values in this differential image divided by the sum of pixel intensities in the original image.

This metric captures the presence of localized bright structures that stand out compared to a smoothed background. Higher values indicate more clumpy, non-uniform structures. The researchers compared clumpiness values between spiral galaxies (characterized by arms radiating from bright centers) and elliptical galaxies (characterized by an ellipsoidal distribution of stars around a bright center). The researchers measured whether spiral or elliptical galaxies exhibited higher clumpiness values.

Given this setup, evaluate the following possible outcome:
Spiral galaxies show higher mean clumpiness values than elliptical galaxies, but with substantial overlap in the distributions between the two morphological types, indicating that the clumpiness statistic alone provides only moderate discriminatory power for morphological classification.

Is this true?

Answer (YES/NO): NO